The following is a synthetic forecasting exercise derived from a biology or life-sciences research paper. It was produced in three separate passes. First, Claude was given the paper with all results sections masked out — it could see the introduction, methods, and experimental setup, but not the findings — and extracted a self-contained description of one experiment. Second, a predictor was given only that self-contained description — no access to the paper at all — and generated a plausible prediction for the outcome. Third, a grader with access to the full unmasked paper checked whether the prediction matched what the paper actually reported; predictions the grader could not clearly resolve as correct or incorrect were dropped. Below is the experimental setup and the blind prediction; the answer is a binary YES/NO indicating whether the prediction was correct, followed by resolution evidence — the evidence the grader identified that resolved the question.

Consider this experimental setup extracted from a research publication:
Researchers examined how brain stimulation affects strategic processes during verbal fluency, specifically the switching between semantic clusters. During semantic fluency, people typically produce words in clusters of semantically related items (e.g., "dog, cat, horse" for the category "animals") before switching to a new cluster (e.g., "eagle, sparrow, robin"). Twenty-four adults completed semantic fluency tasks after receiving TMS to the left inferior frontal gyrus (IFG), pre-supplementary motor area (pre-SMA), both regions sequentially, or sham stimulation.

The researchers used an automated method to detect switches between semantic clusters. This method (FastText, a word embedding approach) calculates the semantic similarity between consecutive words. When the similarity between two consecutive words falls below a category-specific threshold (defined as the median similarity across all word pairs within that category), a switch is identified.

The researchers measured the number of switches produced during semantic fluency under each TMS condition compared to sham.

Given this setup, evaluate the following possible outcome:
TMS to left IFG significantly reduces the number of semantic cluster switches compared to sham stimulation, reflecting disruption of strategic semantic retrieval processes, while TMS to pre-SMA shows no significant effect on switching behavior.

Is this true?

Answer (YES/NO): NO